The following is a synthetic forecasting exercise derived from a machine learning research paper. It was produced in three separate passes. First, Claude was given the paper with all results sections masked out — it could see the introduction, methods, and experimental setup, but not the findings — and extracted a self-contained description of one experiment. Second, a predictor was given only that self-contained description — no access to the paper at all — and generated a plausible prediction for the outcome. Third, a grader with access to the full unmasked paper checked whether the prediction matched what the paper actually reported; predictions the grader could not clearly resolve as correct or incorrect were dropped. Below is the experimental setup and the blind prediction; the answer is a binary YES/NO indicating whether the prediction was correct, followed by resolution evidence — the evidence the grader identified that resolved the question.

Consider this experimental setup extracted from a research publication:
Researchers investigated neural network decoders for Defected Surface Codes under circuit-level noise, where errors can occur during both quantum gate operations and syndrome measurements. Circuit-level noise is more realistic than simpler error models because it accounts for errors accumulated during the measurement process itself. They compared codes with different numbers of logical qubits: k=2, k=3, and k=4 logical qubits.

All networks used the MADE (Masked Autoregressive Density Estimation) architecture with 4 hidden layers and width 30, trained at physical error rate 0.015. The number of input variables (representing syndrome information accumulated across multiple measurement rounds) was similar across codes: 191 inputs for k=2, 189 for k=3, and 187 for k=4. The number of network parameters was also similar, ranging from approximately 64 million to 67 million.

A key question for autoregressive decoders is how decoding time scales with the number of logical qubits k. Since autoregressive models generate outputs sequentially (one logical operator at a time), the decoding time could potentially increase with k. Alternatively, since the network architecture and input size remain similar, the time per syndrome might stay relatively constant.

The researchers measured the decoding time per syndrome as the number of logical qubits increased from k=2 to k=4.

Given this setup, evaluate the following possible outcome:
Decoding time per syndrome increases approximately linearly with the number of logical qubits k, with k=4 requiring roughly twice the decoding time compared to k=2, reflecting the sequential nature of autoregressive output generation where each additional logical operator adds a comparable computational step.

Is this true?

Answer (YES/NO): NO